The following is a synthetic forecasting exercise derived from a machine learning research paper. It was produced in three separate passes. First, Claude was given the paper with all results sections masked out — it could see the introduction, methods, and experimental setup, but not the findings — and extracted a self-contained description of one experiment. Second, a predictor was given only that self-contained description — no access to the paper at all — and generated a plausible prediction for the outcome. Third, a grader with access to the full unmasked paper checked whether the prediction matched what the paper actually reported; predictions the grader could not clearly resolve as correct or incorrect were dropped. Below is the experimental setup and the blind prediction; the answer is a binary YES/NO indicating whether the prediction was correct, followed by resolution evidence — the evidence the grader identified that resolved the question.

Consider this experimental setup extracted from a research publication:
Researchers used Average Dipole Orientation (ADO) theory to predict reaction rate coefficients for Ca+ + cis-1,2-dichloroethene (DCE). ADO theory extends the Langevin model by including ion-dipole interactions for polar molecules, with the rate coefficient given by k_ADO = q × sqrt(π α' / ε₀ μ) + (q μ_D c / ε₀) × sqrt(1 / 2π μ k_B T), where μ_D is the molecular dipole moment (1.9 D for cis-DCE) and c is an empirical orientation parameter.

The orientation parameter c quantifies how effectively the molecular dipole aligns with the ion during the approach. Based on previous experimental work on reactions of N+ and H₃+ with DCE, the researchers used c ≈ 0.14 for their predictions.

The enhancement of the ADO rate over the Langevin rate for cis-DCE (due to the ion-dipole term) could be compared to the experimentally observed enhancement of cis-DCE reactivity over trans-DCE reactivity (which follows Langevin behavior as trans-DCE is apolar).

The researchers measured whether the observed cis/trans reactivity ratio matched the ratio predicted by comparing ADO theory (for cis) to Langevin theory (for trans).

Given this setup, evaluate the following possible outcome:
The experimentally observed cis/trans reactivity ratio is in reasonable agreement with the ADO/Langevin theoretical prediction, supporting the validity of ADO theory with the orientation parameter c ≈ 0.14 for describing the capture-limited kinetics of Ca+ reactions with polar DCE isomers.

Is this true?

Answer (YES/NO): YES